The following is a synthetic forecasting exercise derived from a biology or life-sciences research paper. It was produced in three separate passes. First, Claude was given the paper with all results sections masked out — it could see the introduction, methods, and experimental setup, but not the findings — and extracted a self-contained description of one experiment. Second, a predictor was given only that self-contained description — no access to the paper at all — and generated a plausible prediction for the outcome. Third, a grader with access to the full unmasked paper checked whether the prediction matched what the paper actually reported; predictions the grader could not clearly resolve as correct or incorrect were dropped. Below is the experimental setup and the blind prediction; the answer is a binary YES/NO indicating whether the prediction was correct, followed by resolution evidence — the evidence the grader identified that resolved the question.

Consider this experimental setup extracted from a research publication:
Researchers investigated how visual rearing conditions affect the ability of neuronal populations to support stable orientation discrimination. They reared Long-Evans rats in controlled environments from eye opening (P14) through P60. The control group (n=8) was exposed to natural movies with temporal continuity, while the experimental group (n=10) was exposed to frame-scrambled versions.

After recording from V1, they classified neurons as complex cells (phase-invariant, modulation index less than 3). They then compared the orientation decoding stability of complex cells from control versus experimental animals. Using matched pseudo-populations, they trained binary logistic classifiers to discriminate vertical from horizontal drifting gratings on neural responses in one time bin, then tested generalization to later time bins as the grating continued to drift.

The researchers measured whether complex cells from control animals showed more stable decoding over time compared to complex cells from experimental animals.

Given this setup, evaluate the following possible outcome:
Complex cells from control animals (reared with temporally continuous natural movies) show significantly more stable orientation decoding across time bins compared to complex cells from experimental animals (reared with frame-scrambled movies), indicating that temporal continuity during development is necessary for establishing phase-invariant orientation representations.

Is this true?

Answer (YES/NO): YES